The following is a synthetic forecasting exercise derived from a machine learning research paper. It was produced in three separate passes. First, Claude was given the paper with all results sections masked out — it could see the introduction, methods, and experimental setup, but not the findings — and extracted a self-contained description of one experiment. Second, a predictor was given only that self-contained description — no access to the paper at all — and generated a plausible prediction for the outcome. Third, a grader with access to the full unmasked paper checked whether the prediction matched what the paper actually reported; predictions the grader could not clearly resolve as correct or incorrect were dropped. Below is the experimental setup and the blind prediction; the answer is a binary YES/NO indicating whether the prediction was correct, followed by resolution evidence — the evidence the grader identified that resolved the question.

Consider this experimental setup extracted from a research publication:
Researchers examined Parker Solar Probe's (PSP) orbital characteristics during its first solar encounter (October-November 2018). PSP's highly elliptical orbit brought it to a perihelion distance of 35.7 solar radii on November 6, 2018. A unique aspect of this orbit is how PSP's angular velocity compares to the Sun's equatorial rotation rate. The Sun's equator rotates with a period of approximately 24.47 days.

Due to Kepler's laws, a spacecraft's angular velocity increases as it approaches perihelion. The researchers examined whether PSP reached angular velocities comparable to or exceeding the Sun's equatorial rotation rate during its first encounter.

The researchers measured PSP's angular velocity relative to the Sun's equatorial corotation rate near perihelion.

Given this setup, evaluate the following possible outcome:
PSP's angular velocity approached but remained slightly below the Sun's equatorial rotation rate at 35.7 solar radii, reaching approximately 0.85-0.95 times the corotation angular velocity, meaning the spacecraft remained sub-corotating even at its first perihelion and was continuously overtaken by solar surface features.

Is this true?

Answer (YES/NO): NO